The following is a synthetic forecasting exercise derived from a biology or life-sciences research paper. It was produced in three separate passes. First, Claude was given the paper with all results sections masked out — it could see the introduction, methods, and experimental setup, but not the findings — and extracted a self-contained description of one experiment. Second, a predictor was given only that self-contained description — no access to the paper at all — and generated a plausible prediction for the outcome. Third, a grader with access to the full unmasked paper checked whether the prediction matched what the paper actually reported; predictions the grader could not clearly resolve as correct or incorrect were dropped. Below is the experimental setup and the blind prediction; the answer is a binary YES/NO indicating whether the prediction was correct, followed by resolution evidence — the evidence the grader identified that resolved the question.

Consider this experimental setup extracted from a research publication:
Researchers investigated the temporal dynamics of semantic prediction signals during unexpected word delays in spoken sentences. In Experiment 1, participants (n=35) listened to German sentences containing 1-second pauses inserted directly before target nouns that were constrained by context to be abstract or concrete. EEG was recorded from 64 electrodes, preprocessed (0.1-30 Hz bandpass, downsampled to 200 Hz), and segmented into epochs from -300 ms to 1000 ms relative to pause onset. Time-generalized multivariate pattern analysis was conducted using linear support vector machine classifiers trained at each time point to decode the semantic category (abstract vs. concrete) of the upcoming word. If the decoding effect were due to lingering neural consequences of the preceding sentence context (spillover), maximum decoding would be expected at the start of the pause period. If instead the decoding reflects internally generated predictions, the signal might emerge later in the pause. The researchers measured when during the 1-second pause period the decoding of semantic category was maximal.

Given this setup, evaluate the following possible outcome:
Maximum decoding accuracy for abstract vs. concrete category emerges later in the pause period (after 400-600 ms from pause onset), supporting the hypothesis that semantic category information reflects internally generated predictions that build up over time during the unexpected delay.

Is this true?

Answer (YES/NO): NO